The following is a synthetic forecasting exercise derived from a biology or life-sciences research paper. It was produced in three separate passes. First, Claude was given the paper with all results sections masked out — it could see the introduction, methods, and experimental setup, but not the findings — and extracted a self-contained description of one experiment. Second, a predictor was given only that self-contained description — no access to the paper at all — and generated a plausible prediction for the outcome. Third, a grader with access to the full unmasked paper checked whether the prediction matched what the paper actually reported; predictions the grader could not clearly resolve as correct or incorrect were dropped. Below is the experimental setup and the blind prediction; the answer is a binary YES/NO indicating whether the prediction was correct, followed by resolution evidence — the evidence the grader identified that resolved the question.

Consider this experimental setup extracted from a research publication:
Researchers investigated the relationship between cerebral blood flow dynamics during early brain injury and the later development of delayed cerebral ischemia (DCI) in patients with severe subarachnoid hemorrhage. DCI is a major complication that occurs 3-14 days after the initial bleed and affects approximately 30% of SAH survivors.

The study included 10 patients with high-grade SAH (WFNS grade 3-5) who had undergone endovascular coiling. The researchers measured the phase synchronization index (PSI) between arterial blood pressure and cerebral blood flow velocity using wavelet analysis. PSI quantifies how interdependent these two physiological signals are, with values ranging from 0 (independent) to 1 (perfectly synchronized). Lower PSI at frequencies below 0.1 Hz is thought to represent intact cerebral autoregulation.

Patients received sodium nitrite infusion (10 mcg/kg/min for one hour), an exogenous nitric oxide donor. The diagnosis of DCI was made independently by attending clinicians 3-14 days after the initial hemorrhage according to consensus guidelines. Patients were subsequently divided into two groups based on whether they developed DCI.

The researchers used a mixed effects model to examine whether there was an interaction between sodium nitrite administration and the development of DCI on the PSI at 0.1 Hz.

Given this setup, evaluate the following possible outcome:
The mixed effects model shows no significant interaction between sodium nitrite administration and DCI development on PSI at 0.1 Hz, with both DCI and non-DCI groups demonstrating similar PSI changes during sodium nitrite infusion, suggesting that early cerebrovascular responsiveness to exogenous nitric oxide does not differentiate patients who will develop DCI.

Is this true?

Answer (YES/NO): NO